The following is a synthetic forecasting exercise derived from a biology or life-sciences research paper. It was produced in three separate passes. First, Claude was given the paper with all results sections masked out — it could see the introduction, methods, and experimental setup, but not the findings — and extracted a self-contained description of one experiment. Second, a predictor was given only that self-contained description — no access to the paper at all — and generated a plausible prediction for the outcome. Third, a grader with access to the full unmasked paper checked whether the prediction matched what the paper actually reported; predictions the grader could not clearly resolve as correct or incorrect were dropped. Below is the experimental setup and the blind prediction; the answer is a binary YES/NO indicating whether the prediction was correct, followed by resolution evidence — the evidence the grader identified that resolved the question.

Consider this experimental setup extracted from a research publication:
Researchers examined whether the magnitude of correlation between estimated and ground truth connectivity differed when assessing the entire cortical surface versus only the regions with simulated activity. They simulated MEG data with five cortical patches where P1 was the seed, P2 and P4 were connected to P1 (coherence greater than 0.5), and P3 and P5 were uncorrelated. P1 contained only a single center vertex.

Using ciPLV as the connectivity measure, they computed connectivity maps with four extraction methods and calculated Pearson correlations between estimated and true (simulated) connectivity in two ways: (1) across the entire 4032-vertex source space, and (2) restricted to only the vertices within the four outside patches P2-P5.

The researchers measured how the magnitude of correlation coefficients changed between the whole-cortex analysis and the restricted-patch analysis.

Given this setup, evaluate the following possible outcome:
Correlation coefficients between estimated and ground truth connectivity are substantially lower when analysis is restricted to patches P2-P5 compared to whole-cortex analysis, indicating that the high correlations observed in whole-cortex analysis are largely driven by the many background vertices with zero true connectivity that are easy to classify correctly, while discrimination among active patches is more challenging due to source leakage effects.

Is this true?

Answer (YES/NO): NO